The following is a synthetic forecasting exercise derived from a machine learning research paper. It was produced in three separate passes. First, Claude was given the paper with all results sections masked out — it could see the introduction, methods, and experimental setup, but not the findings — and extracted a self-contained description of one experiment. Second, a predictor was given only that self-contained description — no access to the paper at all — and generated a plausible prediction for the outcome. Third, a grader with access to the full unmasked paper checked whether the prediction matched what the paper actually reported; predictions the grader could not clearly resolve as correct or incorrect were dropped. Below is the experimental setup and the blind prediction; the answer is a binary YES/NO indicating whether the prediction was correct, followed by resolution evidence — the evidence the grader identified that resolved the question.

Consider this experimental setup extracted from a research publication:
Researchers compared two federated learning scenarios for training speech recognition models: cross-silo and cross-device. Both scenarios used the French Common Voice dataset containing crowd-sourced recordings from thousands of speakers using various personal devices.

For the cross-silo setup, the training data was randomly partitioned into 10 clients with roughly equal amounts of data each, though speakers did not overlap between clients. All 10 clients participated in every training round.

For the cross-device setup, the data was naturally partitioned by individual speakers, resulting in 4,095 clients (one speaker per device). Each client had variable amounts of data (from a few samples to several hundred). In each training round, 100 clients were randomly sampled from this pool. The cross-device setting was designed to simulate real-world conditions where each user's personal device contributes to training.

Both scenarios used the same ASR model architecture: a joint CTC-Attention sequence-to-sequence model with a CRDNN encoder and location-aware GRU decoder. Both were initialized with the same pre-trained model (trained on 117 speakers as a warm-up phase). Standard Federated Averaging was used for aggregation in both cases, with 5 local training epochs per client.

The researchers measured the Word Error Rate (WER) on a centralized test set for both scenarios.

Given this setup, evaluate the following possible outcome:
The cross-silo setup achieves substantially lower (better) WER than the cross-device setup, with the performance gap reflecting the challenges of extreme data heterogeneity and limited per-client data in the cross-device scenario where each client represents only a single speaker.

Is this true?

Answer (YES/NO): YES